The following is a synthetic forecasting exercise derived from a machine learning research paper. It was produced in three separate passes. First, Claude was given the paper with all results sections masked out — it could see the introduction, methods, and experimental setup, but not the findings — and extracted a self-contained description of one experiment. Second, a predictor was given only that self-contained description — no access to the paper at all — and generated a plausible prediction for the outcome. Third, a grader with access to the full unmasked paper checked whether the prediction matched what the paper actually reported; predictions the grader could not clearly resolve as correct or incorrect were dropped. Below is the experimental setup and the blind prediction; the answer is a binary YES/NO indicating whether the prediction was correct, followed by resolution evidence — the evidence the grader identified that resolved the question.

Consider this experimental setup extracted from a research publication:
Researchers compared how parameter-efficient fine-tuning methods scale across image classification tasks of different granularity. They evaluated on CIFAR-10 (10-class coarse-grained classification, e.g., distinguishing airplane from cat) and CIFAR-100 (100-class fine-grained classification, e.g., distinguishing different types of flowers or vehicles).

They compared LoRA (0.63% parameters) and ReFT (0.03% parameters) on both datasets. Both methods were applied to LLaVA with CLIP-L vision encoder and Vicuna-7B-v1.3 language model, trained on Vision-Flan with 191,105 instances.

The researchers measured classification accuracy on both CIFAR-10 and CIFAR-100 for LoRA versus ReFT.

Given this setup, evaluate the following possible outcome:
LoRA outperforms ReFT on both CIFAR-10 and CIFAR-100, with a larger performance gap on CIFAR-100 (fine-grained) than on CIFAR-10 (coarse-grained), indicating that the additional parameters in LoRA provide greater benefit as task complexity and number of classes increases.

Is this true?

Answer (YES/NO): NO